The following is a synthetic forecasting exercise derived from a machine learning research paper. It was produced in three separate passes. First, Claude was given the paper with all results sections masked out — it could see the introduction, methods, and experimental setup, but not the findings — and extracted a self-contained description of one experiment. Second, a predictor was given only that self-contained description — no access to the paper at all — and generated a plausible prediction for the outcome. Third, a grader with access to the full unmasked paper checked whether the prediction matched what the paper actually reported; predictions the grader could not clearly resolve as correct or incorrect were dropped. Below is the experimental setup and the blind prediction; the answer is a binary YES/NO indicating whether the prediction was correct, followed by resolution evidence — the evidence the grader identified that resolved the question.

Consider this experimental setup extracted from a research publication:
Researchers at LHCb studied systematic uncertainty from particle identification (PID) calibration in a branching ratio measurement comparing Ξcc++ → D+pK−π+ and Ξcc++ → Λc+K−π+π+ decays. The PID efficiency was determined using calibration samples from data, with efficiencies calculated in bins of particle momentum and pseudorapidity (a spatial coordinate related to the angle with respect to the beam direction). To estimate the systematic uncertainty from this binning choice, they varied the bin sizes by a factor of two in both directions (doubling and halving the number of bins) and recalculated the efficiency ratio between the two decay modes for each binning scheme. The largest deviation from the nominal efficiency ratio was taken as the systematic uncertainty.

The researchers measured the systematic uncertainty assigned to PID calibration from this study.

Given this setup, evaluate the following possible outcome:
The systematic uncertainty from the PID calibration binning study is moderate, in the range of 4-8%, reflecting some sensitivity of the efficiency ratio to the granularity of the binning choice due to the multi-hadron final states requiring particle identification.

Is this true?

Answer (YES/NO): NO